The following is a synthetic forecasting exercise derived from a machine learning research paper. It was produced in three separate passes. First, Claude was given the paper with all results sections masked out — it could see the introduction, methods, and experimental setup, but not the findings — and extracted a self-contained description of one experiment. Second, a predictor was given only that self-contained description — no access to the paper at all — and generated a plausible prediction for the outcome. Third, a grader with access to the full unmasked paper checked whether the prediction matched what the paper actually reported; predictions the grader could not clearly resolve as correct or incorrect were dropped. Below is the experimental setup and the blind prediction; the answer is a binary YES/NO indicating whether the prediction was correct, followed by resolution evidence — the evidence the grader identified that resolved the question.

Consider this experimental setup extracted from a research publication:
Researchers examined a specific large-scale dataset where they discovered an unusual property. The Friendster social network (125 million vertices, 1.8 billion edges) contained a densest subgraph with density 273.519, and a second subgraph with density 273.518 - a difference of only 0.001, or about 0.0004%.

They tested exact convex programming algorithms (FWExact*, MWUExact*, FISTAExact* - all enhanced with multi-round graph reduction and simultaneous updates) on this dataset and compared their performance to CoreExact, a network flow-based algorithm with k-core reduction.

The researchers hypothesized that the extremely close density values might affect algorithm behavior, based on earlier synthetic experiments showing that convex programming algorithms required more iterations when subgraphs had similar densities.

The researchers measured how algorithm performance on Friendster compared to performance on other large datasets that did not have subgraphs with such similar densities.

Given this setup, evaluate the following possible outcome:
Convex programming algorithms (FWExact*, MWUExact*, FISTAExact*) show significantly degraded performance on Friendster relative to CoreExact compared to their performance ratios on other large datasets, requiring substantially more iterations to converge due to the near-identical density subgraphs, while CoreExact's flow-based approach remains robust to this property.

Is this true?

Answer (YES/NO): YES